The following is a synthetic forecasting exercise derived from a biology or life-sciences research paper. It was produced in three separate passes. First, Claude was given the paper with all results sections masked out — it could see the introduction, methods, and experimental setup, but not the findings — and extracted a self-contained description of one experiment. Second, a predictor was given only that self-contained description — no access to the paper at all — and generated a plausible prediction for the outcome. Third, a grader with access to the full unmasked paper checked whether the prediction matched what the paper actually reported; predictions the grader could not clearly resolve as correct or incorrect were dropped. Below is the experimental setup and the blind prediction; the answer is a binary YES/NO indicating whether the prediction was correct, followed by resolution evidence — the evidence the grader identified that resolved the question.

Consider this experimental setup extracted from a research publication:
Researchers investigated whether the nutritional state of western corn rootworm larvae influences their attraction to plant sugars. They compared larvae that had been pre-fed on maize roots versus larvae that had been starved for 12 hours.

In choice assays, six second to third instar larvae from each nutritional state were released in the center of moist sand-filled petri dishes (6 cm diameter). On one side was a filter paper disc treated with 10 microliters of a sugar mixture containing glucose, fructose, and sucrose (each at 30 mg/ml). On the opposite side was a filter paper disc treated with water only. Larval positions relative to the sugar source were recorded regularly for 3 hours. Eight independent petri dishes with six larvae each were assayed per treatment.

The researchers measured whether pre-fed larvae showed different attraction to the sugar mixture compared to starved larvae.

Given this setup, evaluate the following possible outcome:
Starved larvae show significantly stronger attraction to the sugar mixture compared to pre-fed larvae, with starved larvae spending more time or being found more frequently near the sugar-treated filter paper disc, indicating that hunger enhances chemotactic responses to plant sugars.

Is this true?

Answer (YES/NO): NO